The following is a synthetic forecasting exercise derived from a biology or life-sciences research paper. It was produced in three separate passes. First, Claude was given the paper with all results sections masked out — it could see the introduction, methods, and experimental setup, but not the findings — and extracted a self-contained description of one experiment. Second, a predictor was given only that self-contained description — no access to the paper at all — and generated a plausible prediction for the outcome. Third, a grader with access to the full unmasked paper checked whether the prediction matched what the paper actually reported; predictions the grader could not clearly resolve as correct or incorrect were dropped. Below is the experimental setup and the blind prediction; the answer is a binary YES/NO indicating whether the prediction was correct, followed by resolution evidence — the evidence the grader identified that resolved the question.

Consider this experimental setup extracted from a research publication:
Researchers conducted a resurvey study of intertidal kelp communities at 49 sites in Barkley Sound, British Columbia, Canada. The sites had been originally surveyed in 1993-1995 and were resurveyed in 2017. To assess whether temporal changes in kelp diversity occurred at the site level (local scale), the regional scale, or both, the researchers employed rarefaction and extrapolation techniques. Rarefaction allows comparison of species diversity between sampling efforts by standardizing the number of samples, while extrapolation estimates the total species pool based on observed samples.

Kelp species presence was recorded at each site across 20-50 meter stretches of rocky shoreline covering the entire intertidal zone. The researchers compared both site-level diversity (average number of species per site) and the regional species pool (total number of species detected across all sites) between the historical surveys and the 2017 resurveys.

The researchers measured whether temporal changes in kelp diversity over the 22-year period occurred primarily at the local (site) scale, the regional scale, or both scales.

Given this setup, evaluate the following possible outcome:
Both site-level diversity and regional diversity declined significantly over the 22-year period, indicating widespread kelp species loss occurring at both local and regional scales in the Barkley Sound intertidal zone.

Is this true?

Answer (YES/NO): NO